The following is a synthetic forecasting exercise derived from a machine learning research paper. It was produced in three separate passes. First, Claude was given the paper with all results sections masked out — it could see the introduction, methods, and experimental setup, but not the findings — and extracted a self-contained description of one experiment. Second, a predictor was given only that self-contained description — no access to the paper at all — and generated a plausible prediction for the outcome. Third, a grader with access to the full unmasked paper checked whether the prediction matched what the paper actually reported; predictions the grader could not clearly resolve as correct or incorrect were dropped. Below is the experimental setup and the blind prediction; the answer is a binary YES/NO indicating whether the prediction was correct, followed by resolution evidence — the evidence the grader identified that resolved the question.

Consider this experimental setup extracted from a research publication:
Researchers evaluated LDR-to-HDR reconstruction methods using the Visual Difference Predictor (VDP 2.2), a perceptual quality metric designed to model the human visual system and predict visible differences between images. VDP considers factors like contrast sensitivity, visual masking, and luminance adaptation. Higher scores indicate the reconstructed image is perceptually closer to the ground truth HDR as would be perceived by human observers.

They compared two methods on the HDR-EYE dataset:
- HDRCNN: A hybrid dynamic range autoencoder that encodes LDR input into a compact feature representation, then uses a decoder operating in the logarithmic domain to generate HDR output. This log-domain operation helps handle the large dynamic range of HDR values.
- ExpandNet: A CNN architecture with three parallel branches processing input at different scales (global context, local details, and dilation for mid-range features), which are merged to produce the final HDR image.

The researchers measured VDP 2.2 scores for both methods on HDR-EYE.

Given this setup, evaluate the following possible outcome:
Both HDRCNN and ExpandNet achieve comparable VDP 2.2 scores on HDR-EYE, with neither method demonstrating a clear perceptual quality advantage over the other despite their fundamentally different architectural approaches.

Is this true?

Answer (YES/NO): YES